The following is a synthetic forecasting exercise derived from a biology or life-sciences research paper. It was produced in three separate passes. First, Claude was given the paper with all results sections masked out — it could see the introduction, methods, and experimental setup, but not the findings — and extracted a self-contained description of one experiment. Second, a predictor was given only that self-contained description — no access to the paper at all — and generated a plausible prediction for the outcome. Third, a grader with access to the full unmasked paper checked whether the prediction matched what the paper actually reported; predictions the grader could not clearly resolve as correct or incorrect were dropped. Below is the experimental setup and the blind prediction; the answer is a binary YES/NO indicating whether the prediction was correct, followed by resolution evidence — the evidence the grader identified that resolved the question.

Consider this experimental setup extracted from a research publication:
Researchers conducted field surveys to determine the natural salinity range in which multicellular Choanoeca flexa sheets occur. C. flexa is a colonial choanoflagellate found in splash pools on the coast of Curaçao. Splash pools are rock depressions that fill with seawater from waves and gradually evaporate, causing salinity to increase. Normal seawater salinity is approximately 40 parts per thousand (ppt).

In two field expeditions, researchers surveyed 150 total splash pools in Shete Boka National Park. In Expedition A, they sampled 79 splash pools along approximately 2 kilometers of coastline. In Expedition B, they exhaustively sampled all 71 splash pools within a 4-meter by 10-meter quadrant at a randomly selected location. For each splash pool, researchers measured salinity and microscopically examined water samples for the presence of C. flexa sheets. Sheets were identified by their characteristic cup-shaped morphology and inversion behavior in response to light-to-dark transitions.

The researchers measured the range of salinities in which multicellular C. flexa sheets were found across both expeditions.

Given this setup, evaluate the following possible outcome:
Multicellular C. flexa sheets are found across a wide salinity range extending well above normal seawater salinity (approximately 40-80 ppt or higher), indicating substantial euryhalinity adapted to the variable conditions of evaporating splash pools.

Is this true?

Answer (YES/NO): YES